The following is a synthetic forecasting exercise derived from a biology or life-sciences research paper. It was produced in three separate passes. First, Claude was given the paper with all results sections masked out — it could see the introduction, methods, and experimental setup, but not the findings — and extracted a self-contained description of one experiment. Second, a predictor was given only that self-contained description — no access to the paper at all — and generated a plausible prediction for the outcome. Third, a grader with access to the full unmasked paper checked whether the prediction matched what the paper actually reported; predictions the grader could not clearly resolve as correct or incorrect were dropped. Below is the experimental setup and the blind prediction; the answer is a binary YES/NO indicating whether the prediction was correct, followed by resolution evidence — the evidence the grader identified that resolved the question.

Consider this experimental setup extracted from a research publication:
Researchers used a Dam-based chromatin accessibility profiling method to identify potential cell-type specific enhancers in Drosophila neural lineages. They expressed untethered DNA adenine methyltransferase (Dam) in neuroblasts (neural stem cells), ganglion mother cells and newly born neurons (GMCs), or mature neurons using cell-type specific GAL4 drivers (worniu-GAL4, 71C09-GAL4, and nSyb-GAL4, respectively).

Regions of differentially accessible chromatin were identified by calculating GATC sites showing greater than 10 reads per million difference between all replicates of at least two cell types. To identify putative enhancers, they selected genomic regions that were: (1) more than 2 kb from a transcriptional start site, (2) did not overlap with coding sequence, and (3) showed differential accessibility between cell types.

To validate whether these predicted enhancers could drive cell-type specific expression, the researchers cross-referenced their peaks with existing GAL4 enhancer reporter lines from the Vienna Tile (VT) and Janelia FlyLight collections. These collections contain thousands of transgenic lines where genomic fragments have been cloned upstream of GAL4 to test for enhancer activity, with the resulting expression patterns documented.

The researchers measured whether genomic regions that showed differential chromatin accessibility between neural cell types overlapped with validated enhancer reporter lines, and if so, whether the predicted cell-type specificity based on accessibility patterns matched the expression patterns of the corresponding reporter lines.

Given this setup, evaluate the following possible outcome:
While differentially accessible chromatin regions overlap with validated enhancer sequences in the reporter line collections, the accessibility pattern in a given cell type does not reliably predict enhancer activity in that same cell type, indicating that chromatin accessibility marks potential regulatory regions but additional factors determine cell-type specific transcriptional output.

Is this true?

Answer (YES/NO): NO